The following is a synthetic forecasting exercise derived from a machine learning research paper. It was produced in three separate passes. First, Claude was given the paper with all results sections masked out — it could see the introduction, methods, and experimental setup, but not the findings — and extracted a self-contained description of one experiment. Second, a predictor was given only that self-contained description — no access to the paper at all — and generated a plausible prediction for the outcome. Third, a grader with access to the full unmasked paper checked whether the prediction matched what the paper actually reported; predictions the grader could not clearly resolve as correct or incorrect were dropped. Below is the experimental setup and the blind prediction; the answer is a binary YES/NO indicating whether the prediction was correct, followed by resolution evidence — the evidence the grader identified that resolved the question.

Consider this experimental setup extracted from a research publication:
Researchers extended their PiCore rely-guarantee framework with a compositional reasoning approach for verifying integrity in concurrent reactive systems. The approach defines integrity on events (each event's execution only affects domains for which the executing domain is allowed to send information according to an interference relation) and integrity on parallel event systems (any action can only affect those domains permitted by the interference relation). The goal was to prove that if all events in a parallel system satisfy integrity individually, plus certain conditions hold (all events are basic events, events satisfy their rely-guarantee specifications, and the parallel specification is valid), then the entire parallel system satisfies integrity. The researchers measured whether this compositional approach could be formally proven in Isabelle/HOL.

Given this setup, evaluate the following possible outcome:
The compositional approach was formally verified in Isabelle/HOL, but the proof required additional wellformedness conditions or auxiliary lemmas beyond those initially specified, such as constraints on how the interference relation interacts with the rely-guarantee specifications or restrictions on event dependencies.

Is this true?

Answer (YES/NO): NO